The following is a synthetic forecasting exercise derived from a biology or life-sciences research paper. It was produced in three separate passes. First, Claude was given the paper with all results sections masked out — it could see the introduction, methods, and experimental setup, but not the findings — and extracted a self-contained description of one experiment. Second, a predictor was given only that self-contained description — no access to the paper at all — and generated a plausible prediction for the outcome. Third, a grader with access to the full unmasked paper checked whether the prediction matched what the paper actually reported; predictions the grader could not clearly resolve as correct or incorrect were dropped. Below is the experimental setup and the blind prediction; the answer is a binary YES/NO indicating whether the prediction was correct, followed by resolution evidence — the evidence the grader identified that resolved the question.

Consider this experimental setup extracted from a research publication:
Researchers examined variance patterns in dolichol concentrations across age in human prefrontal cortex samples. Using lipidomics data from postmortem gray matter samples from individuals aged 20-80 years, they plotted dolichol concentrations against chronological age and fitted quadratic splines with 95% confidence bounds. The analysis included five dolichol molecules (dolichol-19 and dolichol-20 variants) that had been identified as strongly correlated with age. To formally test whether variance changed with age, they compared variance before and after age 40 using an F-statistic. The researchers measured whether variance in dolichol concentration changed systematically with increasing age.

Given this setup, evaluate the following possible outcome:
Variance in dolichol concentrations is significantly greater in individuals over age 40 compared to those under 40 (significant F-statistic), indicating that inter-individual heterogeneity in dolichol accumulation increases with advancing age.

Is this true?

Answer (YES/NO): YES